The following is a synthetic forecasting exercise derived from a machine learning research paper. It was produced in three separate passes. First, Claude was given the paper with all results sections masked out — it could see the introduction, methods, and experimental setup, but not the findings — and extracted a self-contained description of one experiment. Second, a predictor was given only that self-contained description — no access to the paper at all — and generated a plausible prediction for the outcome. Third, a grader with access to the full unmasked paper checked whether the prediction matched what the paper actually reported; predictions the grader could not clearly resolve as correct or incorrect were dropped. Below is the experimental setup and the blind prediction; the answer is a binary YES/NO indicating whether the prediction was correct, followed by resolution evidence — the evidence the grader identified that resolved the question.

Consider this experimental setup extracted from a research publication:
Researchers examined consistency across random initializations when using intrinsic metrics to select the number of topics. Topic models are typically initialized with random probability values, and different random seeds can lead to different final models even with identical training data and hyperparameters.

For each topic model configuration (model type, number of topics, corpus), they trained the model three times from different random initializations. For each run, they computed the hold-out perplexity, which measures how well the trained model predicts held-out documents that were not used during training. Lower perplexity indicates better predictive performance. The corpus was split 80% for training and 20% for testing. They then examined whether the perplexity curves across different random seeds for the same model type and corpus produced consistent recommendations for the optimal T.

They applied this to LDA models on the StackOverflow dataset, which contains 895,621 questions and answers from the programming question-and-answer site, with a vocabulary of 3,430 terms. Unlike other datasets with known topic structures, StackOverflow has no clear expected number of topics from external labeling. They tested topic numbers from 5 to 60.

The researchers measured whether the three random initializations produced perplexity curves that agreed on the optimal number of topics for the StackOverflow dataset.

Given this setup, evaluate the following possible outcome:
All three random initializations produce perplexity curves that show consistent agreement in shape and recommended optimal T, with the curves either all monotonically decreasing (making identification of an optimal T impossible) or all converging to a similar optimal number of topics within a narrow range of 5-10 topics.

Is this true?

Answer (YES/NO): YES